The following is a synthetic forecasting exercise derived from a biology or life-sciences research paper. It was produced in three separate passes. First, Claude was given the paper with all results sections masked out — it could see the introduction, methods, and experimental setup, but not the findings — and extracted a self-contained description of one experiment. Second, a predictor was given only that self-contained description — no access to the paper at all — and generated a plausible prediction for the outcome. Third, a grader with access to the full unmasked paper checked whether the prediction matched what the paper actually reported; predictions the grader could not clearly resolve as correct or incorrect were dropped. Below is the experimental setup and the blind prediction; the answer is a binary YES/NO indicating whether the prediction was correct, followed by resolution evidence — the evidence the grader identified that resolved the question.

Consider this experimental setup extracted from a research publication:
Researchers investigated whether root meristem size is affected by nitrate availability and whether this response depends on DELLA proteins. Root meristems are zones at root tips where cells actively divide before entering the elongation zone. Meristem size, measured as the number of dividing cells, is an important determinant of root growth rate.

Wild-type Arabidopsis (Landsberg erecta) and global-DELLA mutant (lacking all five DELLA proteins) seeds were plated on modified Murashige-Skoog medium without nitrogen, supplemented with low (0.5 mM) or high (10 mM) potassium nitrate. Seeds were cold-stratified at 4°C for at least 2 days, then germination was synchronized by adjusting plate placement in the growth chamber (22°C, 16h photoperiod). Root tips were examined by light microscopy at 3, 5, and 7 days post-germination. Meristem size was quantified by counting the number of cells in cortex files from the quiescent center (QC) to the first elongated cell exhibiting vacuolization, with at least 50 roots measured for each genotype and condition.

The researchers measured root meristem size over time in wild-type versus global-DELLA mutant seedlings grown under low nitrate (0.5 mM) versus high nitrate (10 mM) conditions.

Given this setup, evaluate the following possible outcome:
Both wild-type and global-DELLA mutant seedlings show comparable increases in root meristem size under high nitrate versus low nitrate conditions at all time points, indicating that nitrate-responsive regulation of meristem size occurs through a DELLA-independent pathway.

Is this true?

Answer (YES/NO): NO